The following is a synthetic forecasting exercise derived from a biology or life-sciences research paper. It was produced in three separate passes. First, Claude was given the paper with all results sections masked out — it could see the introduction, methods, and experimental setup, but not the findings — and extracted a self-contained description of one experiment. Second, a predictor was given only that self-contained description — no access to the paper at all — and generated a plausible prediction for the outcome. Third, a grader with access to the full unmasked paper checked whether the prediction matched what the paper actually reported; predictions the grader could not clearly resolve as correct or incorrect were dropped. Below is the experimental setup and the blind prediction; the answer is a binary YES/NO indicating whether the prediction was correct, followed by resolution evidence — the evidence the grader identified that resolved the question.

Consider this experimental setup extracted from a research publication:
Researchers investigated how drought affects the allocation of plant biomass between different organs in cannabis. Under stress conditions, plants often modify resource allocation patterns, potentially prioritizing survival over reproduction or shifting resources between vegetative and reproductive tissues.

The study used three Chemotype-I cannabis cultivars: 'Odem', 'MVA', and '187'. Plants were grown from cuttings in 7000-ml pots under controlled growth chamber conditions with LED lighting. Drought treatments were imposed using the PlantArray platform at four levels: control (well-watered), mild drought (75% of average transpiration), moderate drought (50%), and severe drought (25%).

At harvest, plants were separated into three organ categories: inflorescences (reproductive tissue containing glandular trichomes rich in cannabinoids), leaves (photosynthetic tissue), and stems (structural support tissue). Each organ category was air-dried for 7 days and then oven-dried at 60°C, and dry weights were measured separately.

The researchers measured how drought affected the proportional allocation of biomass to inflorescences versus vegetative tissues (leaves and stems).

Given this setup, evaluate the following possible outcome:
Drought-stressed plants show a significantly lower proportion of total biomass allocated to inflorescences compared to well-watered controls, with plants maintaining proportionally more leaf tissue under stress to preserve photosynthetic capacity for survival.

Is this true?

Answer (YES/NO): NO